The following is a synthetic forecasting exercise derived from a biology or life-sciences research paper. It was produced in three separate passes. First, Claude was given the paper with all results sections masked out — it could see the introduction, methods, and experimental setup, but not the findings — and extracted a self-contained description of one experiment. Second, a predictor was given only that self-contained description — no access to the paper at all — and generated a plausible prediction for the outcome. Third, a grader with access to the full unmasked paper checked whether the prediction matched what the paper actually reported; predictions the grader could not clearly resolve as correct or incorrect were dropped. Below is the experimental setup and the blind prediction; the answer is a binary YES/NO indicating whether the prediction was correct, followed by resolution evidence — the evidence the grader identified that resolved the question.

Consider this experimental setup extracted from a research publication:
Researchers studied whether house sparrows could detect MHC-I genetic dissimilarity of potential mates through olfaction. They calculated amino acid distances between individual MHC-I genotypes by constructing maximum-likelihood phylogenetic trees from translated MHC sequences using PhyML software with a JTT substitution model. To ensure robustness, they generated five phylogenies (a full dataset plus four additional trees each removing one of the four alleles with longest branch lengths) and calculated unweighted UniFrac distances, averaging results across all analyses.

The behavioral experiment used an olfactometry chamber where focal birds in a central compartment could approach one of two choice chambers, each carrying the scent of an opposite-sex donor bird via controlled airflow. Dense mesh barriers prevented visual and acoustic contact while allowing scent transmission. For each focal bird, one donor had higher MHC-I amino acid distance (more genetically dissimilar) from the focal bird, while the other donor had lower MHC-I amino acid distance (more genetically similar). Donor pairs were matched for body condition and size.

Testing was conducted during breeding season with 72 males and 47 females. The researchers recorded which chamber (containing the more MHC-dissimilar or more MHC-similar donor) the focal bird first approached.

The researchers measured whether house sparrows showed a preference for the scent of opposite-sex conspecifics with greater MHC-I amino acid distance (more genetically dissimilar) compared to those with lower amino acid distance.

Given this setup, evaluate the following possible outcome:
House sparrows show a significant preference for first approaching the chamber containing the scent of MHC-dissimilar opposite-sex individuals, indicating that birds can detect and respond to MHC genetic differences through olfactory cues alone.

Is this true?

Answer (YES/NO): NO